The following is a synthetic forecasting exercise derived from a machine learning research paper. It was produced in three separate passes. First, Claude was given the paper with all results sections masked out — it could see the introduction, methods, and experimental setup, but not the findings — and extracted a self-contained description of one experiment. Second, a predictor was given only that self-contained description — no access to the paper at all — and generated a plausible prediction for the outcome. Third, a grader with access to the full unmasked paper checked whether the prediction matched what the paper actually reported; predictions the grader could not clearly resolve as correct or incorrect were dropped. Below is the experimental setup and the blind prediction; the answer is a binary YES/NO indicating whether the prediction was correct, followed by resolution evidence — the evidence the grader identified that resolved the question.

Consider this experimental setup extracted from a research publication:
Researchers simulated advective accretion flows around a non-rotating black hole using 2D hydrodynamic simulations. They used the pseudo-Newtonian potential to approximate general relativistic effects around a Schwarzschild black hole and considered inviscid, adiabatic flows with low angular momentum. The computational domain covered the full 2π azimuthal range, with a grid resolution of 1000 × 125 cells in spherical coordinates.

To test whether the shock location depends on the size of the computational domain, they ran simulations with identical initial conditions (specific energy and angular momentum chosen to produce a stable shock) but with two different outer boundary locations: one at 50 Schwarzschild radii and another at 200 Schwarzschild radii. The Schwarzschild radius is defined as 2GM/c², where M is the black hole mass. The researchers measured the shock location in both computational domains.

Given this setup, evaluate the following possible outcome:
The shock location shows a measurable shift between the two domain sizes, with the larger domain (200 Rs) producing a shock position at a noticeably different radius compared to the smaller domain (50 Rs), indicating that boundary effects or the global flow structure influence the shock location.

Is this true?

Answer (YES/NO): NO